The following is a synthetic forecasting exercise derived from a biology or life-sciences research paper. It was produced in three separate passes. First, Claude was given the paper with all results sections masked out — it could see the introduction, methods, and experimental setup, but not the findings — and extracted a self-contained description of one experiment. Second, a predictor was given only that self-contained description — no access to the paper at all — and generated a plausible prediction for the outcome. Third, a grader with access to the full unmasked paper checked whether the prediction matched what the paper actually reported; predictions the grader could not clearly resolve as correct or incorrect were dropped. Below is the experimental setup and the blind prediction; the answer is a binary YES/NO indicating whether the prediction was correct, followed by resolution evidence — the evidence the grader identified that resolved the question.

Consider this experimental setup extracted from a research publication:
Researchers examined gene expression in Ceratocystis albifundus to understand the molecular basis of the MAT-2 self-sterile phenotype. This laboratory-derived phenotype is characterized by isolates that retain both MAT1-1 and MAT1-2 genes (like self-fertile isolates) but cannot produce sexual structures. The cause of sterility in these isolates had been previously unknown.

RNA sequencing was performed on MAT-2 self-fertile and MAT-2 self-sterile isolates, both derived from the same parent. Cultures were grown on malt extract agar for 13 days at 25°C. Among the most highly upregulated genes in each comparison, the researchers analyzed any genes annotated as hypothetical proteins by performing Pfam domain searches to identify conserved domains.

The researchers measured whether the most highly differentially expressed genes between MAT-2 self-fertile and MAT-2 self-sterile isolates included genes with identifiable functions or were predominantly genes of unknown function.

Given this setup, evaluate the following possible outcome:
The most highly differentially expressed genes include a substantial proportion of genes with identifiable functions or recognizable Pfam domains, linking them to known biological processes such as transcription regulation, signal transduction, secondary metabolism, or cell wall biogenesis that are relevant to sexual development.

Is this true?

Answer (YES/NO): NO